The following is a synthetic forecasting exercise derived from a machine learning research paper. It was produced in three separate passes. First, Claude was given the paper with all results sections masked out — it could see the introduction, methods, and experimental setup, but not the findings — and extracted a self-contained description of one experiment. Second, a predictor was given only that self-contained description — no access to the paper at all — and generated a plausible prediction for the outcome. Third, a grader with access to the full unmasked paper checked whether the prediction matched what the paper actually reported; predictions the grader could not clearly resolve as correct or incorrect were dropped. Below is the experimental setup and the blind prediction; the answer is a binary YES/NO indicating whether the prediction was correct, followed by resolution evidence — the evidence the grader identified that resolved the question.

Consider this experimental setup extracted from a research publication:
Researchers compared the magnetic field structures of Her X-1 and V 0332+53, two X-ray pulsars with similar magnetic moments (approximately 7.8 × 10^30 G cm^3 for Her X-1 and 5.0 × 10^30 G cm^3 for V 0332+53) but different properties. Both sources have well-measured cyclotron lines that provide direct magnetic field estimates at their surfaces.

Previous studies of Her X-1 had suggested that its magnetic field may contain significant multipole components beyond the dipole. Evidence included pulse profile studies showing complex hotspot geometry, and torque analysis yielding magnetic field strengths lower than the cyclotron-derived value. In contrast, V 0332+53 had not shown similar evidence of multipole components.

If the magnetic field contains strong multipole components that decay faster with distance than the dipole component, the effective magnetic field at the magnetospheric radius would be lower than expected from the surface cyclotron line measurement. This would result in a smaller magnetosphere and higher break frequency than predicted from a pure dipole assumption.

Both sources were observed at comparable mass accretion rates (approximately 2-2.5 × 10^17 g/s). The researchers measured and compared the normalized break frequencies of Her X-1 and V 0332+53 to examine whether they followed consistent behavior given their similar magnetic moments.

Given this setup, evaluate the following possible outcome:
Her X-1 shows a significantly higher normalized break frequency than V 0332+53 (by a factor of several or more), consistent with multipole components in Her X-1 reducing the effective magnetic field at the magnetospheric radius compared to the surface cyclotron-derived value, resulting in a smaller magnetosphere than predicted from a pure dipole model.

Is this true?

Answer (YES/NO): YES